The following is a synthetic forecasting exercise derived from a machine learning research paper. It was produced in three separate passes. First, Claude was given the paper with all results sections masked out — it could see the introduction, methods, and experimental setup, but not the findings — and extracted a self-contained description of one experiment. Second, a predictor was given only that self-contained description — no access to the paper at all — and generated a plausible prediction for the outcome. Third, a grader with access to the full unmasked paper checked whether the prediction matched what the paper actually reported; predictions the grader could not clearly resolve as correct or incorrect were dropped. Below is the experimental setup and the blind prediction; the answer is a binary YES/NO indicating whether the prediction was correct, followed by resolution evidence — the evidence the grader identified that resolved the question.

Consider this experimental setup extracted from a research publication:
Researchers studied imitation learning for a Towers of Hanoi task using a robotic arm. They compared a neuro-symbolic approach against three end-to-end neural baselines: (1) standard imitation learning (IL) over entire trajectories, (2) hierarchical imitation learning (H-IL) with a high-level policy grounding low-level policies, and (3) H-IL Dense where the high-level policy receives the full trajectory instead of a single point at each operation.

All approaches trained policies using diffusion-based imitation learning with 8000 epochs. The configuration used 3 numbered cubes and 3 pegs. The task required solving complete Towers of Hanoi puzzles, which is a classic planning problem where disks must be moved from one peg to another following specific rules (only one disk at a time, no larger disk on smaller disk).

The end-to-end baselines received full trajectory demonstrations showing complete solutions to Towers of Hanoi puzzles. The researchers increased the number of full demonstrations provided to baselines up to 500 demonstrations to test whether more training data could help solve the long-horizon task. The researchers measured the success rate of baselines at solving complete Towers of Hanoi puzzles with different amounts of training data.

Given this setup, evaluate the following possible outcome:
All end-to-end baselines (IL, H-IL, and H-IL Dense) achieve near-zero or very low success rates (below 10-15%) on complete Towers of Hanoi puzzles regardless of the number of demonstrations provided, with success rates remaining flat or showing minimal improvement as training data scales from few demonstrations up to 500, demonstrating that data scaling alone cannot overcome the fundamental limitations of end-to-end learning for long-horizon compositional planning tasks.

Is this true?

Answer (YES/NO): YES